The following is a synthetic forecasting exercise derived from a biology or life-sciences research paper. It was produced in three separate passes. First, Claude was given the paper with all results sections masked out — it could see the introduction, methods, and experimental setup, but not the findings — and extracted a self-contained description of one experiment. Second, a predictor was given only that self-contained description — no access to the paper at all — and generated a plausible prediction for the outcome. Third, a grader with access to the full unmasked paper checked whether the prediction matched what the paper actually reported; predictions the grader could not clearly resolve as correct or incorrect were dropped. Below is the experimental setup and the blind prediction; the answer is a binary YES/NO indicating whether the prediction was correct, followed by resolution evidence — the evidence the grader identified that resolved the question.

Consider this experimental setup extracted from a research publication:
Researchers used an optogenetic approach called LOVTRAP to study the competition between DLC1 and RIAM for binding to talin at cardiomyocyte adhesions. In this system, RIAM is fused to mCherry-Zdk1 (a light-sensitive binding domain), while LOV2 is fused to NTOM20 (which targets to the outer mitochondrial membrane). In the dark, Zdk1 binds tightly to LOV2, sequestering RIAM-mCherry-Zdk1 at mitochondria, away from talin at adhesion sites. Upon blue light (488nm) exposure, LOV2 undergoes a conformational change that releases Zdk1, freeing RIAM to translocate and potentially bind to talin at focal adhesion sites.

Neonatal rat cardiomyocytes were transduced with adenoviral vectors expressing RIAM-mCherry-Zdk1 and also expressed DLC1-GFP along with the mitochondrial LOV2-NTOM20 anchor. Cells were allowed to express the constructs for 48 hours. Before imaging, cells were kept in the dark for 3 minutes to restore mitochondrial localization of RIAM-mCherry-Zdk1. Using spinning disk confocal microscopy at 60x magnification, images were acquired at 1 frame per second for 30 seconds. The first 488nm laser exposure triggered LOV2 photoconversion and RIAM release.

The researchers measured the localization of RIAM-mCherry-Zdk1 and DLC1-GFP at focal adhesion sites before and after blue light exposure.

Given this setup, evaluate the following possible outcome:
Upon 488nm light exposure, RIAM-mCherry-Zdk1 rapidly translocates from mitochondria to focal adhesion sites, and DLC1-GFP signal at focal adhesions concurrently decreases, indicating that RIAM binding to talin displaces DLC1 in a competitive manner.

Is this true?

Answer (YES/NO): YES